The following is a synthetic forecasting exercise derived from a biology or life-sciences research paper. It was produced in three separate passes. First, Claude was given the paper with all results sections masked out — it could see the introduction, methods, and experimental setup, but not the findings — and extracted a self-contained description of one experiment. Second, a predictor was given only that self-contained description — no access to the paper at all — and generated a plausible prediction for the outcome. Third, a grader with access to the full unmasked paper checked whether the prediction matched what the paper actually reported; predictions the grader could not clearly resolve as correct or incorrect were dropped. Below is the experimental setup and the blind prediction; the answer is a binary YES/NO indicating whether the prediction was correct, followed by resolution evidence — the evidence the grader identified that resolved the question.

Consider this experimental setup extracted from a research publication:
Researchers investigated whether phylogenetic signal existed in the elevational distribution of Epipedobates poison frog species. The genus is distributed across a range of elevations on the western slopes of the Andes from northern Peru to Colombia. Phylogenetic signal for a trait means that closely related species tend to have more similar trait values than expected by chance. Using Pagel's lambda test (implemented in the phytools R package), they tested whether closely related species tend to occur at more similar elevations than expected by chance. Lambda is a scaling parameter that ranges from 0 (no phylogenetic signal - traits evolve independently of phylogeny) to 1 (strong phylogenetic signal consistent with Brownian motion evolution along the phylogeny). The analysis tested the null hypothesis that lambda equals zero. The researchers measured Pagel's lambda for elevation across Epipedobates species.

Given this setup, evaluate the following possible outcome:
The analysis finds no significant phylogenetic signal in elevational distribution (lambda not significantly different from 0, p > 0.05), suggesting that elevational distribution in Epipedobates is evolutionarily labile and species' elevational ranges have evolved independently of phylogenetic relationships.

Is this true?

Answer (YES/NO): YES